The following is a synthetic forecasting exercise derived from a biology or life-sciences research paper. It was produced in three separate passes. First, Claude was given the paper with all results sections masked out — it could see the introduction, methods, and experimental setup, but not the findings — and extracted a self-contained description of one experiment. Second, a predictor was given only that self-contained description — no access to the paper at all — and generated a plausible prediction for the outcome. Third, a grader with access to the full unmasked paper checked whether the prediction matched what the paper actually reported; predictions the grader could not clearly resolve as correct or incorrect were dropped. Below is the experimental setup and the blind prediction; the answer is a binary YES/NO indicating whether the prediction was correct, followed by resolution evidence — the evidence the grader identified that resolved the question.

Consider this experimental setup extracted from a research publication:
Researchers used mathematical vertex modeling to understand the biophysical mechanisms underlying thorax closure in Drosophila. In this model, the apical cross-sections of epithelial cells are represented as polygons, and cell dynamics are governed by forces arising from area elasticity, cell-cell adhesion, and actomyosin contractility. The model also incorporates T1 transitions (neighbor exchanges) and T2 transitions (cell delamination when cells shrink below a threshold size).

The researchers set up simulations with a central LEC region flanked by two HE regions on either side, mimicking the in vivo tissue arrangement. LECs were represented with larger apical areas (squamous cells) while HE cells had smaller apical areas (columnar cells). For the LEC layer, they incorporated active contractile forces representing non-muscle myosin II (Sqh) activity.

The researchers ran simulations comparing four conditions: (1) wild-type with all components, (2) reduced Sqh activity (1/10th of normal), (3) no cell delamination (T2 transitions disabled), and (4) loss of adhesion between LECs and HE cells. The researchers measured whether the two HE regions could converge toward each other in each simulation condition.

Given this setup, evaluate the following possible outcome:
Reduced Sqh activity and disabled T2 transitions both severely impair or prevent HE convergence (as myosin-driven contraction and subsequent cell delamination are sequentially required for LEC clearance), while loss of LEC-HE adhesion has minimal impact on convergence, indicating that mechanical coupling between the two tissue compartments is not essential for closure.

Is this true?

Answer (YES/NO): NO